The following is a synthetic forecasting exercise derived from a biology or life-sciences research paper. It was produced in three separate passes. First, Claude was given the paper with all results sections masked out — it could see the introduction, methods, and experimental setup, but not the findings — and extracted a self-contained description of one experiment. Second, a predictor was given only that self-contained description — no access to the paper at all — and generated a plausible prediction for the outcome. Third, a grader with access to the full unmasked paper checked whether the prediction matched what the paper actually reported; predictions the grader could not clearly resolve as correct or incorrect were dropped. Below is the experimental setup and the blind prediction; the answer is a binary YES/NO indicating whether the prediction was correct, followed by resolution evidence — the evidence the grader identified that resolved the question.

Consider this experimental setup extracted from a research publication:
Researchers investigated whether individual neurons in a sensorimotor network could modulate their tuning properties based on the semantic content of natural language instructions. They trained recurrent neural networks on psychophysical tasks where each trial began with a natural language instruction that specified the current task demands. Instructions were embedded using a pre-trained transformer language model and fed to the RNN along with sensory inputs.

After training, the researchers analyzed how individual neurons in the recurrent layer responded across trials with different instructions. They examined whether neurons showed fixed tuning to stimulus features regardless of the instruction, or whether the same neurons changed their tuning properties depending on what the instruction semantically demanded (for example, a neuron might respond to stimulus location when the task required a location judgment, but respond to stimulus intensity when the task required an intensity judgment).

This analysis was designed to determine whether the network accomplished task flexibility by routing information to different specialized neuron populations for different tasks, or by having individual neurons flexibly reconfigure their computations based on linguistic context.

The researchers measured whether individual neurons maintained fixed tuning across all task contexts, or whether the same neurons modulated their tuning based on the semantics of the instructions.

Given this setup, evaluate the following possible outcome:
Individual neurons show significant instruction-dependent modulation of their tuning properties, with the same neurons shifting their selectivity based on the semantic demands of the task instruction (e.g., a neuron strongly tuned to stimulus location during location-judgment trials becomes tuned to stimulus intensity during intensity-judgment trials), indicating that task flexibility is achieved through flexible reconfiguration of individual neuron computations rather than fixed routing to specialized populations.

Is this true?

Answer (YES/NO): YES